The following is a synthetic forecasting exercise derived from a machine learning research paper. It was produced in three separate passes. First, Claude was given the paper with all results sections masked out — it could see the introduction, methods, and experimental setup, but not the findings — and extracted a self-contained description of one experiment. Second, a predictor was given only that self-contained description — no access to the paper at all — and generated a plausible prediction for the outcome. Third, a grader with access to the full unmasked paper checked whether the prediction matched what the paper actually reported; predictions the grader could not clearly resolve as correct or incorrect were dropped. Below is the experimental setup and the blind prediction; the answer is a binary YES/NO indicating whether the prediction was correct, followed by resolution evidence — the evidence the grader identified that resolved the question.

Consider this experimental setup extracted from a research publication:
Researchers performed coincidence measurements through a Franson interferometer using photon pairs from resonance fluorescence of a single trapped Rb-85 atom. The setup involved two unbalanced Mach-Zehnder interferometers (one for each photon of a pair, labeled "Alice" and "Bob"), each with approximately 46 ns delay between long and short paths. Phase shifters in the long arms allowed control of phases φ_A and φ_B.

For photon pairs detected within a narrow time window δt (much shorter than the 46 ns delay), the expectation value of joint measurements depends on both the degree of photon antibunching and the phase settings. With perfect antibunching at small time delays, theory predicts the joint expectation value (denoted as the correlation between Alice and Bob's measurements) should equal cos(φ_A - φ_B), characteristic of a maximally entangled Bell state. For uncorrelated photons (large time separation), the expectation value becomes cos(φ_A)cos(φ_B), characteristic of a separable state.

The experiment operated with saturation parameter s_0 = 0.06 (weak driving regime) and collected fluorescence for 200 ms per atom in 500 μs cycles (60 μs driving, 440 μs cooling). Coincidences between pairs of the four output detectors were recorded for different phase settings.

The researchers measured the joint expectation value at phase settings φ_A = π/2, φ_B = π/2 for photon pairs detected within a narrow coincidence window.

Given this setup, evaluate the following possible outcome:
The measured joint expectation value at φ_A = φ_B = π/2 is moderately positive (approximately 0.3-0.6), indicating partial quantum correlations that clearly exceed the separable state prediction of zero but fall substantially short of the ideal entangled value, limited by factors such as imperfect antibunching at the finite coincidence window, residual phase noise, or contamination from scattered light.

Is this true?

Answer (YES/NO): NO